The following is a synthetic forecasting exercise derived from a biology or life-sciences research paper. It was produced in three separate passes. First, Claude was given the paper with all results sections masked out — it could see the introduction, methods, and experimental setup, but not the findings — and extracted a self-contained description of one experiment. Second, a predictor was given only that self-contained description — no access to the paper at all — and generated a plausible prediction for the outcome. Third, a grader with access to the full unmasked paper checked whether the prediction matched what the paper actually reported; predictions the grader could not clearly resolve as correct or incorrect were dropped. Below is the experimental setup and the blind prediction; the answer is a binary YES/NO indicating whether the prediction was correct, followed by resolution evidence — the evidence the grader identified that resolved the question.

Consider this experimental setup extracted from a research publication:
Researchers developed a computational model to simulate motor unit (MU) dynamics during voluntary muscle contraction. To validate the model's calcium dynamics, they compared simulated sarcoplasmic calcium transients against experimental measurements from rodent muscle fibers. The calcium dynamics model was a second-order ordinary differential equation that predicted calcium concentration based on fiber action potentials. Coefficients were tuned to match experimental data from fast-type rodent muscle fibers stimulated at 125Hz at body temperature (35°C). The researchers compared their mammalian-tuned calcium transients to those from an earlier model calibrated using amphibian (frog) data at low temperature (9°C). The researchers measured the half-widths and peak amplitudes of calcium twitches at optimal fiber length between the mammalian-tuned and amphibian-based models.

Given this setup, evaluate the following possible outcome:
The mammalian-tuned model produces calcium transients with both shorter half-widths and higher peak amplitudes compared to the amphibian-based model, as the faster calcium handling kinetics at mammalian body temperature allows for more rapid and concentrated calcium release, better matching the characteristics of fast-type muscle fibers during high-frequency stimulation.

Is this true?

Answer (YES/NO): NO